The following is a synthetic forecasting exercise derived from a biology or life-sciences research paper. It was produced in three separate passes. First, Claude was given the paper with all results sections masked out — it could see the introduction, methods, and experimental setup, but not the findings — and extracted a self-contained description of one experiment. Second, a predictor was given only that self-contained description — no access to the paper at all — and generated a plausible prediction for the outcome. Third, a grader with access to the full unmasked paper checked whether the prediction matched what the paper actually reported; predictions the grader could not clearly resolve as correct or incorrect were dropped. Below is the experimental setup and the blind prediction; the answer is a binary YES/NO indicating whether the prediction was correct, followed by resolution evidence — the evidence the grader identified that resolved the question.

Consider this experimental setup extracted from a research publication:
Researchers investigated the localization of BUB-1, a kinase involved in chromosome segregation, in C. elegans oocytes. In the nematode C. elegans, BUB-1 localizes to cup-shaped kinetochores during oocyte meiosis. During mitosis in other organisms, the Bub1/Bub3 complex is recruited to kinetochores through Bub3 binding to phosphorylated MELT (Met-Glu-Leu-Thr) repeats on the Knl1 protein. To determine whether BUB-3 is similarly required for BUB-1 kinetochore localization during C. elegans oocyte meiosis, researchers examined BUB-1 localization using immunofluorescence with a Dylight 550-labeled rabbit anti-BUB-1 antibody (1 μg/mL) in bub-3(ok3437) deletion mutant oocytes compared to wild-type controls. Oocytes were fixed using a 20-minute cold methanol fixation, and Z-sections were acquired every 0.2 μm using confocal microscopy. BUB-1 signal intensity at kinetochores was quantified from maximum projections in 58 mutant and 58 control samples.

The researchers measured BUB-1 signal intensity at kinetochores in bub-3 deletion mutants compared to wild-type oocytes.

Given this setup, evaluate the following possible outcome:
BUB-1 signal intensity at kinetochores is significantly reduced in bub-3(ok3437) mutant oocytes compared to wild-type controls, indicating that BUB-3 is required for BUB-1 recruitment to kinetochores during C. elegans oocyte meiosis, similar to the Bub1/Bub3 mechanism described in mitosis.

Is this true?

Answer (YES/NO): NO